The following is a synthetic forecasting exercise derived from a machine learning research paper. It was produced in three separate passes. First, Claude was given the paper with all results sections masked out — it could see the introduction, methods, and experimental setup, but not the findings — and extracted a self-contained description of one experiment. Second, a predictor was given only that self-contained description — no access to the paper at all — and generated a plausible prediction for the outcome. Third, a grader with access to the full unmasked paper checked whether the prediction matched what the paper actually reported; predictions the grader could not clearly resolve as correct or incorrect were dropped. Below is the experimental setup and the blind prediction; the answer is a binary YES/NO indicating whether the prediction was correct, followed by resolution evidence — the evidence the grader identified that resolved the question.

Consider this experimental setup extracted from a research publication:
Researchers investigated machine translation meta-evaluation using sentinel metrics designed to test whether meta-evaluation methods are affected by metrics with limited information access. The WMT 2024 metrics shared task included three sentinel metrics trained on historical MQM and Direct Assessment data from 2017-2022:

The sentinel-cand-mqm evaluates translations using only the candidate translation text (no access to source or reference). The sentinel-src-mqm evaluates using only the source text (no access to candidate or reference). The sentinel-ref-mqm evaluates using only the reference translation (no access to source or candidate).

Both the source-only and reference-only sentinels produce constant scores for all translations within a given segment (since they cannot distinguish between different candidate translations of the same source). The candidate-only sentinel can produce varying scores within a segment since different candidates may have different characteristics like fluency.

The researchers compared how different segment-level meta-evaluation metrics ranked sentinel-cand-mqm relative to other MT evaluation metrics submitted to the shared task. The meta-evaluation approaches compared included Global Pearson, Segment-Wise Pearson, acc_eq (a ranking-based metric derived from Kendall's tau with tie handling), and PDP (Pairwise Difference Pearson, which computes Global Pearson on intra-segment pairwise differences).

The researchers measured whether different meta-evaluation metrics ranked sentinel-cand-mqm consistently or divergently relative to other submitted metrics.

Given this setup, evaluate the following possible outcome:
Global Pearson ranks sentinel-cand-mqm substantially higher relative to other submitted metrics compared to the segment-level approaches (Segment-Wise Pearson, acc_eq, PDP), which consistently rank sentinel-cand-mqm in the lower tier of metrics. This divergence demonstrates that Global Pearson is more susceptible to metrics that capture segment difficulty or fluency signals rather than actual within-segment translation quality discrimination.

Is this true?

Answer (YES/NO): NO